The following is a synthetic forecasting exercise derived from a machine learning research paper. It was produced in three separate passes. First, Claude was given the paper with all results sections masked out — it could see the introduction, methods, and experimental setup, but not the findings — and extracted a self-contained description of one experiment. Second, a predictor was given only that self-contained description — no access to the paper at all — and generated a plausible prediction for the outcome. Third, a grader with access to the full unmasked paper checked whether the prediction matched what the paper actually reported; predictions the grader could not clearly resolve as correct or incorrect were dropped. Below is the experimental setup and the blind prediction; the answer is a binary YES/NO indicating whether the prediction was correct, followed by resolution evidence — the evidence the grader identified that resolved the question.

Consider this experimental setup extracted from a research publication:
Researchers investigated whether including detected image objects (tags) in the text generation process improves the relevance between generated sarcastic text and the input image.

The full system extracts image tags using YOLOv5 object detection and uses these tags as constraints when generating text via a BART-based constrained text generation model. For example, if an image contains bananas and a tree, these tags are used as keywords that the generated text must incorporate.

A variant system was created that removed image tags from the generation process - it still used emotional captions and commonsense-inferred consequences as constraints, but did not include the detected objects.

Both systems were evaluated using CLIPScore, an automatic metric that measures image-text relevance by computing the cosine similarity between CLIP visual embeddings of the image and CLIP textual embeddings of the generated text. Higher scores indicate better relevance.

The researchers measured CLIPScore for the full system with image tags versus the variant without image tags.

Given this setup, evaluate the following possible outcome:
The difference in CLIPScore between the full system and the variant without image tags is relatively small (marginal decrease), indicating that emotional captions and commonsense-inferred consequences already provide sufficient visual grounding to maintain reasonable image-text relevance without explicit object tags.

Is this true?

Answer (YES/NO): YES